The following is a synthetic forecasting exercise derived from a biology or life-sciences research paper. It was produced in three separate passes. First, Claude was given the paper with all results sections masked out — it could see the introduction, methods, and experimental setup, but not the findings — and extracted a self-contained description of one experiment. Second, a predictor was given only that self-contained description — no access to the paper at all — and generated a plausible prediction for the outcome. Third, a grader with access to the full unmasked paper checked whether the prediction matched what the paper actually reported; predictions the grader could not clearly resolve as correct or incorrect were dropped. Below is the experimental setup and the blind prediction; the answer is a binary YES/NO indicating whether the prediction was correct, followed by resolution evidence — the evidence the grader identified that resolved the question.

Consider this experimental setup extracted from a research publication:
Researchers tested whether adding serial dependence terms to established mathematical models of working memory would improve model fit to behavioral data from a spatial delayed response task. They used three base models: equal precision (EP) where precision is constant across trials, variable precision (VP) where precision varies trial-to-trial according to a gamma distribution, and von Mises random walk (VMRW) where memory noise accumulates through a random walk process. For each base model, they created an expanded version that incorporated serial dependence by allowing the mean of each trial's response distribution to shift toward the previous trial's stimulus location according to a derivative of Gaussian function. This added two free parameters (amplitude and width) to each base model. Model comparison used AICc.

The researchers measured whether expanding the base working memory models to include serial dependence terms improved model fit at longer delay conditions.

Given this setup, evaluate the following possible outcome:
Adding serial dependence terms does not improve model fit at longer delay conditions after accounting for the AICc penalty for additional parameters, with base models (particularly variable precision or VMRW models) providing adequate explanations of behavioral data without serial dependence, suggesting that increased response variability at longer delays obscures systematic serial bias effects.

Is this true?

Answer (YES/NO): NO